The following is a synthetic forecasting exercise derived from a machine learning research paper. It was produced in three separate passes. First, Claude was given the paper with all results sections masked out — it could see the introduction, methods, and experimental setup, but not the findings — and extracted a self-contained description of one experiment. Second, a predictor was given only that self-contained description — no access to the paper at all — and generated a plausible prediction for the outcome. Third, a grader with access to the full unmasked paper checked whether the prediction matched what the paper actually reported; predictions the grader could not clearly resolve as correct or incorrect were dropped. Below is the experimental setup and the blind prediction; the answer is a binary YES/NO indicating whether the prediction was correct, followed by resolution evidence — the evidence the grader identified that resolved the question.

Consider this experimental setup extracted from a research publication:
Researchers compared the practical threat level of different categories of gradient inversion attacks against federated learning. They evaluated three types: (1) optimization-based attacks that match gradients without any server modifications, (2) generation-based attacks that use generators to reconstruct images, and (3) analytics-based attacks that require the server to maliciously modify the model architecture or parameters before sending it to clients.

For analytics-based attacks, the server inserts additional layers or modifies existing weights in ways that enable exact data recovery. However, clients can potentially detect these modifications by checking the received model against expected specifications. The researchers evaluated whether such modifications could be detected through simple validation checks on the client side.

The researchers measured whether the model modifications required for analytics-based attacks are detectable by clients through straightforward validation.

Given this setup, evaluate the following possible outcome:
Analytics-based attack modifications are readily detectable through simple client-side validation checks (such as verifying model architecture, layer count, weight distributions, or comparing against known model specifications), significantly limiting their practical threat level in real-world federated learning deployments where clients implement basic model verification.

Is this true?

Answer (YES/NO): YES